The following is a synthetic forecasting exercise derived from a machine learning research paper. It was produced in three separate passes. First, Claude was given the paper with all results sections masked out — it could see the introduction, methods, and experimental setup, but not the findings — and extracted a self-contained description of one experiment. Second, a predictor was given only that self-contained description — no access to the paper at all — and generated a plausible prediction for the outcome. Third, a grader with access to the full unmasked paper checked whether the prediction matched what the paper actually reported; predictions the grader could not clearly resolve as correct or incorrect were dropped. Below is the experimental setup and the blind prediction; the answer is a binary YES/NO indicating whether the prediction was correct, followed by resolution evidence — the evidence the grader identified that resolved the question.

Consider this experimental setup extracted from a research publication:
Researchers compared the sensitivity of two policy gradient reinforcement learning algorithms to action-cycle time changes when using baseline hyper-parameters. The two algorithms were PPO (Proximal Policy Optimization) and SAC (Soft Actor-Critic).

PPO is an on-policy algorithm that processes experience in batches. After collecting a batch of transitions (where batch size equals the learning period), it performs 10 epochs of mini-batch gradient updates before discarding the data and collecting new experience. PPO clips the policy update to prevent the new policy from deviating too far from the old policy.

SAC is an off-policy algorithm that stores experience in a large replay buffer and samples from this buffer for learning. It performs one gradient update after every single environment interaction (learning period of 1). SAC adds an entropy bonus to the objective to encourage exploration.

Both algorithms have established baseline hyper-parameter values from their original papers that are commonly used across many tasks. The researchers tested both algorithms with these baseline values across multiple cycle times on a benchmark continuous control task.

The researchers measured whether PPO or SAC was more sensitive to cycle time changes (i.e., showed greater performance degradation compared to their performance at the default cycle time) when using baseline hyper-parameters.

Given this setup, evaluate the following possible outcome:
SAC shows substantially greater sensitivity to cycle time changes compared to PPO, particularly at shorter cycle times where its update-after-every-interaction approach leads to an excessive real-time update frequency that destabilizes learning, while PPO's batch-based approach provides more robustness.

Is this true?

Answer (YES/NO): NO